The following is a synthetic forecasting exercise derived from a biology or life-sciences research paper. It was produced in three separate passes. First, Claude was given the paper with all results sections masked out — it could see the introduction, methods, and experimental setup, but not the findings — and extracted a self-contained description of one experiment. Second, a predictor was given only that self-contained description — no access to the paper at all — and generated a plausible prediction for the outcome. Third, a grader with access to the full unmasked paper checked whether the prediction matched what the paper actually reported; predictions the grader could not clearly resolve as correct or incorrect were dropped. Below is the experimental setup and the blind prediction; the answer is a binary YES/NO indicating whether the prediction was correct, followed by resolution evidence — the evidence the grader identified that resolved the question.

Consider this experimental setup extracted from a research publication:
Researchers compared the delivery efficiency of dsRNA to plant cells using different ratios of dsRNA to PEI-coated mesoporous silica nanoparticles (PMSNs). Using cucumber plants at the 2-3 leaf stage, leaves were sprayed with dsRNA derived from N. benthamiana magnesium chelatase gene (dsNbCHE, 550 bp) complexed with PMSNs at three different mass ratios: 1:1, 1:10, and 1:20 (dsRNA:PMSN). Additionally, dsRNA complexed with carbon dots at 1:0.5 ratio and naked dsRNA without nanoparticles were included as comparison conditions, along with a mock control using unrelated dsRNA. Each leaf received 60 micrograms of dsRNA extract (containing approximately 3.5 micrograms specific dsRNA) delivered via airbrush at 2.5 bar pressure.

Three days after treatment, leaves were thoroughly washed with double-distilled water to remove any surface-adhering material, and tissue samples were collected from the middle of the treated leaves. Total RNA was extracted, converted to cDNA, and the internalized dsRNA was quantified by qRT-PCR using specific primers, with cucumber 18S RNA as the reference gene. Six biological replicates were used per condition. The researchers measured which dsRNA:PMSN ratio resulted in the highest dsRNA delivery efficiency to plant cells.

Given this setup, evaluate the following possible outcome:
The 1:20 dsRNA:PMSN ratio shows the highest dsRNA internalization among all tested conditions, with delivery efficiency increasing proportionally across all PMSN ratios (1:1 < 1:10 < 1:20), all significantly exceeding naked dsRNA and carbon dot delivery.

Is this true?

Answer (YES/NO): NO